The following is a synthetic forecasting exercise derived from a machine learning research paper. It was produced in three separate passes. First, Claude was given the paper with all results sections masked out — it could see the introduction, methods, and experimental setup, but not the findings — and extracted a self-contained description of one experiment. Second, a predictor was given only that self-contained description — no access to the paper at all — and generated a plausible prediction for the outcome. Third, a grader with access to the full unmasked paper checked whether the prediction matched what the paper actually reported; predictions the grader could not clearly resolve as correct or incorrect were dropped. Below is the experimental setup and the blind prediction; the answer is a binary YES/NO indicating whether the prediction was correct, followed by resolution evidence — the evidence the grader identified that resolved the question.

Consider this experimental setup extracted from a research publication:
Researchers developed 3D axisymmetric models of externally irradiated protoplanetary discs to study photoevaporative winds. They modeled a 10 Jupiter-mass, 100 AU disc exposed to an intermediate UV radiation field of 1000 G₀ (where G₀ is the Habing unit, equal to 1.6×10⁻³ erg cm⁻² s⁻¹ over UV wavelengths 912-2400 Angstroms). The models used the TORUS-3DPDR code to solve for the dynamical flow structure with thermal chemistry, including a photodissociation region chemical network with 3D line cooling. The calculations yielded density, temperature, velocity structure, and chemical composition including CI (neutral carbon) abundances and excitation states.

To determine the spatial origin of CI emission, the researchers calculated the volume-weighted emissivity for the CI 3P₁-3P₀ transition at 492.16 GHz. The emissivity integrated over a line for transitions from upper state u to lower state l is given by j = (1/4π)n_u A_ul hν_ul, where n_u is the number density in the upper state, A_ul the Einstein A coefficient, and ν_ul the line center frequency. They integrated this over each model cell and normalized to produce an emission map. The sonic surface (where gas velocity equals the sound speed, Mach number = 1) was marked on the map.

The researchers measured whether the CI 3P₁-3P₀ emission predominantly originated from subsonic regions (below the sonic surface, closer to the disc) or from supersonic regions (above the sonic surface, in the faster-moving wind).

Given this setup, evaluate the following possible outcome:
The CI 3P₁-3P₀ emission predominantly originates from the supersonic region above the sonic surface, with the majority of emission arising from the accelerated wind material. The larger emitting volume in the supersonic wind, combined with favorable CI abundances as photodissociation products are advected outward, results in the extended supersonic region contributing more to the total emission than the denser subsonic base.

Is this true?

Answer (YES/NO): YES